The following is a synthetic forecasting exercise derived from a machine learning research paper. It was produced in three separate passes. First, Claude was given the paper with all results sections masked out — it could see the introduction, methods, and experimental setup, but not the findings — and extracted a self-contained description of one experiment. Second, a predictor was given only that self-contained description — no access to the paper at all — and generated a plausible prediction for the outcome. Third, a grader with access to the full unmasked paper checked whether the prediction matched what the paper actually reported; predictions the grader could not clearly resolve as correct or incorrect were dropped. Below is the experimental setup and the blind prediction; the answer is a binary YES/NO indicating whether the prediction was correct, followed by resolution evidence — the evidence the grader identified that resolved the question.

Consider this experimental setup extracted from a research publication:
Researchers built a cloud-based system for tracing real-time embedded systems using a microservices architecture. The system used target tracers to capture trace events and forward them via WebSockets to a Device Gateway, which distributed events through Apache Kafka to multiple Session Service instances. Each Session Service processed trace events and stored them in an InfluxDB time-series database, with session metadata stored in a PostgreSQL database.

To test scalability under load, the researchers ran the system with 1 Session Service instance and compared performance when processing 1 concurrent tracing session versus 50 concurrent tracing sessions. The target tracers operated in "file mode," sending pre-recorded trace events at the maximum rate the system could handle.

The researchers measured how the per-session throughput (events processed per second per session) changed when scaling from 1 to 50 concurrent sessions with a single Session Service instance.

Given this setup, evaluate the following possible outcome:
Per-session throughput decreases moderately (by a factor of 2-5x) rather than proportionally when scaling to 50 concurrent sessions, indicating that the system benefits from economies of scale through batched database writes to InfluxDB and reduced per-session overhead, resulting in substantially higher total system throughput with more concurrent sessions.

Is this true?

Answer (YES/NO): NO